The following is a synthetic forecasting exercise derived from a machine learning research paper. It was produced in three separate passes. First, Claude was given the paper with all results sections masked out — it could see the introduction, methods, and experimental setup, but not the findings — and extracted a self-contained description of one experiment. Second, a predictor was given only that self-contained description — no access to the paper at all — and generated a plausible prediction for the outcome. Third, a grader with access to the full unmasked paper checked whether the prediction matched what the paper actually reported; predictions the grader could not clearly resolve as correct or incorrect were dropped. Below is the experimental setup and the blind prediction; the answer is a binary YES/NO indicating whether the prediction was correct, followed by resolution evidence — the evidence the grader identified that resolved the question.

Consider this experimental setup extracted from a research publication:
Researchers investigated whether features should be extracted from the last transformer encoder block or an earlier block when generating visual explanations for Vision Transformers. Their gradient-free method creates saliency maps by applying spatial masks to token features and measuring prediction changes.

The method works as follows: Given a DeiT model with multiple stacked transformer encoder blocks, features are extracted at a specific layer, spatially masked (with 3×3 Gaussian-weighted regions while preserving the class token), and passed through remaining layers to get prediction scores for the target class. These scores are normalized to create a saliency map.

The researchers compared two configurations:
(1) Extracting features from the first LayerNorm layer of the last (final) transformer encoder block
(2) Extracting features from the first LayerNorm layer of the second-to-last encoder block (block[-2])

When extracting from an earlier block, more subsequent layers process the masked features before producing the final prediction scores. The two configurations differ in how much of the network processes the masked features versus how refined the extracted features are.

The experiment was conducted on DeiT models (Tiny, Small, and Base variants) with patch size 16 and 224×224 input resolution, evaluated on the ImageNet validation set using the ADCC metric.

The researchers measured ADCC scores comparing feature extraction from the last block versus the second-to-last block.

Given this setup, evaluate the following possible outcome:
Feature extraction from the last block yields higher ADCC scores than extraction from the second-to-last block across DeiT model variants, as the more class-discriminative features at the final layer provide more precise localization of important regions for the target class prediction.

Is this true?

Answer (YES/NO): YES